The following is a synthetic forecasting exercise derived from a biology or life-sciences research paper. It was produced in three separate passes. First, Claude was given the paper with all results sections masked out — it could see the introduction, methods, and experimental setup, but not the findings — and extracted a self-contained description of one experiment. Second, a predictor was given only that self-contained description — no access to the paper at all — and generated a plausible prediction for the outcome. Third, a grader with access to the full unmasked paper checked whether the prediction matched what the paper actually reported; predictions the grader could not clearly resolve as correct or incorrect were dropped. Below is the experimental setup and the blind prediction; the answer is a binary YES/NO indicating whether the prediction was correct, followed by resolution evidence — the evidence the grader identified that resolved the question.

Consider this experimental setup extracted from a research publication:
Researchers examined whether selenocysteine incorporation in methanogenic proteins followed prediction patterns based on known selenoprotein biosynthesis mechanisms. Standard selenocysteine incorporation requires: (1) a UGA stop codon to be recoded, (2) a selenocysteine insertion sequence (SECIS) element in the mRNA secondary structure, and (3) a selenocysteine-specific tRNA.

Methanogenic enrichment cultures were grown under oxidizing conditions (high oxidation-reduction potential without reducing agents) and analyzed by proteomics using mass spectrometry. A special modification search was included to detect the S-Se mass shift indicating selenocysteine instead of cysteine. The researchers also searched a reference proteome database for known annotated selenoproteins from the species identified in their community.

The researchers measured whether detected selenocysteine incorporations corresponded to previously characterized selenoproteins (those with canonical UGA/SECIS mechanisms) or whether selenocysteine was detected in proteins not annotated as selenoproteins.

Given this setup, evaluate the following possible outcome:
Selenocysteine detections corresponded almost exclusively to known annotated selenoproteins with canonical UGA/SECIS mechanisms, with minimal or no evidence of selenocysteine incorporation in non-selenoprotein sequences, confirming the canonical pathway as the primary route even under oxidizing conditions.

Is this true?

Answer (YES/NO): NO